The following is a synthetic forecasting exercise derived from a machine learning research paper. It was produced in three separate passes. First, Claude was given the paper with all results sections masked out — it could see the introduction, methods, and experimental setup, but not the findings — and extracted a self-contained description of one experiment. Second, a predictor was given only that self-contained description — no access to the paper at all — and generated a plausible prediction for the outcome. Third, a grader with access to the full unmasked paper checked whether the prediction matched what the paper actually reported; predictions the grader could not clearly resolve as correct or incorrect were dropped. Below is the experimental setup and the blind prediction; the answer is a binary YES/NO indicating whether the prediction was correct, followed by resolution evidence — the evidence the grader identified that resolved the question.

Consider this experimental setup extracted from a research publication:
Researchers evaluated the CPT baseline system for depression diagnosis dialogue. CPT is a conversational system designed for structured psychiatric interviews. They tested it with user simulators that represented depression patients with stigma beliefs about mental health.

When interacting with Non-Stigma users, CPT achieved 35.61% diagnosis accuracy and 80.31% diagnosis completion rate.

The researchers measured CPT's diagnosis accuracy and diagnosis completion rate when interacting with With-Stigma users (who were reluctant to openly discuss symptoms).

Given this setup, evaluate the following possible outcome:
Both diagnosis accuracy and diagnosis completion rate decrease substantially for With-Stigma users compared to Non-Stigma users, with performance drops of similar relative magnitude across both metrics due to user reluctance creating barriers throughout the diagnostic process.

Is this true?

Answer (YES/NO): YES